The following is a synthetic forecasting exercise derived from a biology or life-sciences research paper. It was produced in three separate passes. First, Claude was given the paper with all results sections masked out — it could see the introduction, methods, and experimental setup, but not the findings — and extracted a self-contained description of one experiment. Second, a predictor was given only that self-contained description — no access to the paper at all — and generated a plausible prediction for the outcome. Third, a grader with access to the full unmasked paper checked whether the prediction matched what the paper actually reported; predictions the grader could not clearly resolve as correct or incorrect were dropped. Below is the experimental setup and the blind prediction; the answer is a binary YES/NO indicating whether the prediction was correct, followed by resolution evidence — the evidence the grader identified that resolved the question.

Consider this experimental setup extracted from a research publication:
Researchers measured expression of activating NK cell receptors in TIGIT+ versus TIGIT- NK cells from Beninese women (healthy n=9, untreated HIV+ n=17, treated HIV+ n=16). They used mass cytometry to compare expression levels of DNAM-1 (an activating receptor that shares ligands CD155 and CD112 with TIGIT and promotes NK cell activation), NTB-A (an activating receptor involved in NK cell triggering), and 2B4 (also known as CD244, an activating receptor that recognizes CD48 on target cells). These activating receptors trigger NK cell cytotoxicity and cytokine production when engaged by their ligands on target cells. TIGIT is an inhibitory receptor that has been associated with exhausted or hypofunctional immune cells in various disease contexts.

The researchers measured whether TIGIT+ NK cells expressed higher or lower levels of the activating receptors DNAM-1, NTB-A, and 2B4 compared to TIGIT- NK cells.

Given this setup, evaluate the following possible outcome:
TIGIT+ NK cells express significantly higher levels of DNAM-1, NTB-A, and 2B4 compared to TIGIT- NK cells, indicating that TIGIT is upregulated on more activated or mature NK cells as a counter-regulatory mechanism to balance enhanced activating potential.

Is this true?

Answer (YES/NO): YES